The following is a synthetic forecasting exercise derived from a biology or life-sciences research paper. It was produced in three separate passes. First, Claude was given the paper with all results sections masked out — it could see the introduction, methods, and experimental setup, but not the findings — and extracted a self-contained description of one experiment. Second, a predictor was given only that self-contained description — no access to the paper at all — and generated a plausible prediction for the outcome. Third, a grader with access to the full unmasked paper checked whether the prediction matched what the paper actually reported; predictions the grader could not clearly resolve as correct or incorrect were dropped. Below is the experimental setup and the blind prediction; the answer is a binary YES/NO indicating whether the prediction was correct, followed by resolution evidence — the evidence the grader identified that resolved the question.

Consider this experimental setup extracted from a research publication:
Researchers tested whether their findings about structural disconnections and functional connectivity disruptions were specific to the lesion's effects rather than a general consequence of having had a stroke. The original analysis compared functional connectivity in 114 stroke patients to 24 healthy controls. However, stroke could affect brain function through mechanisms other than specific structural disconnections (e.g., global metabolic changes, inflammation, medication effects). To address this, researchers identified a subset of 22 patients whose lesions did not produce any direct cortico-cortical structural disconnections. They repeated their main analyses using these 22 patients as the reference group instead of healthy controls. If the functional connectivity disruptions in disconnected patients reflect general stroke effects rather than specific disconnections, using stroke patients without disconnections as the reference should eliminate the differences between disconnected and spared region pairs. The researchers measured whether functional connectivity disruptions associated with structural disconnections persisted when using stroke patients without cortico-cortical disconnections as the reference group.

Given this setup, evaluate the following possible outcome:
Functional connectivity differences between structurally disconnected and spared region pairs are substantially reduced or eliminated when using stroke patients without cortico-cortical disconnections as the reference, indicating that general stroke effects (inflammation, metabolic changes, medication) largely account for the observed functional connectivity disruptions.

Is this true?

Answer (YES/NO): NO